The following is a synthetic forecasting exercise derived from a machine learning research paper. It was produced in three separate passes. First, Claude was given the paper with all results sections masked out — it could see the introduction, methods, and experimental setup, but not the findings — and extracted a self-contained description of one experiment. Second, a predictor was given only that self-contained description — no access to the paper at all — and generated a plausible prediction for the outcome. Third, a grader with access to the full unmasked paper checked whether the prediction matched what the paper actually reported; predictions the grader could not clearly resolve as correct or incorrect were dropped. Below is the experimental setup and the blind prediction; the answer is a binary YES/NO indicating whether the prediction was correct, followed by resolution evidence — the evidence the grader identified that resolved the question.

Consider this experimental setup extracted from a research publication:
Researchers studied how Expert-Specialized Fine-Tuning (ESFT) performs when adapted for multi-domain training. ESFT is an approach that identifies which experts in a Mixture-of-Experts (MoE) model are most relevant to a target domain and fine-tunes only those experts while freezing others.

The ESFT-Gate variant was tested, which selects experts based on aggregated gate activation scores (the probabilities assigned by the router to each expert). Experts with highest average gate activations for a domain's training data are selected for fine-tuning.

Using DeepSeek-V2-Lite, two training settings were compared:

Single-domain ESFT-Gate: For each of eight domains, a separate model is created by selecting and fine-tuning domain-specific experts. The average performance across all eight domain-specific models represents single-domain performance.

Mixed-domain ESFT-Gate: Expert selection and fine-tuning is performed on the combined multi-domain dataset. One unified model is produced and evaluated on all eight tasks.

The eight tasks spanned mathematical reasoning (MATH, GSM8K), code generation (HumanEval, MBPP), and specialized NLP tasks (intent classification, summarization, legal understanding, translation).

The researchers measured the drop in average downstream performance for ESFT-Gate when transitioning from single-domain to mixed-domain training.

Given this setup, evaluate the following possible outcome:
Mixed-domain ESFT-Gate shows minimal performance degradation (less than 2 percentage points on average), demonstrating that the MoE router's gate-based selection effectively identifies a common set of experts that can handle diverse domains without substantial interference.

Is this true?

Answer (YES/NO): NO